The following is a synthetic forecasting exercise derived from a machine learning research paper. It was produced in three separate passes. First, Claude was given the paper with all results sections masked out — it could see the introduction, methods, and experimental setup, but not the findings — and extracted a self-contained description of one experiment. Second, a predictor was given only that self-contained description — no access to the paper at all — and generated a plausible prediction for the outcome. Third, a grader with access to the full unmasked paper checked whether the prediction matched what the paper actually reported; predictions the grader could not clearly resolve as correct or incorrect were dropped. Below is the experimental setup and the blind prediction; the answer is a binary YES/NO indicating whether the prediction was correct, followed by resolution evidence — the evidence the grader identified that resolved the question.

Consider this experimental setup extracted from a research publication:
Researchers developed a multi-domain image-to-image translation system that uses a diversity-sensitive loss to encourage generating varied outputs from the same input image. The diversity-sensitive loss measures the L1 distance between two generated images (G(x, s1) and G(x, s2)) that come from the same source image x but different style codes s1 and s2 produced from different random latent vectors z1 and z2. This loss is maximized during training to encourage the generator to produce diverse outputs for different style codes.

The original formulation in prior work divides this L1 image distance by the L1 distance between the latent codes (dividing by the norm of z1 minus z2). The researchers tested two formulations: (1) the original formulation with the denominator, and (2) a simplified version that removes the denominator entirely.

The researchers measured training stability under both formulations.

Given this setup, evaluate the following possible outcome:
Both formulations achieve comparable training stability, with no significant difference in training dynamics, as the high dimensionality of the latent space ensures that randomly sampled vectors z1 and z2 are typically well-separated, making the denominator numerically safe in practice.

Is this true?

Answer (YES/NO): NO